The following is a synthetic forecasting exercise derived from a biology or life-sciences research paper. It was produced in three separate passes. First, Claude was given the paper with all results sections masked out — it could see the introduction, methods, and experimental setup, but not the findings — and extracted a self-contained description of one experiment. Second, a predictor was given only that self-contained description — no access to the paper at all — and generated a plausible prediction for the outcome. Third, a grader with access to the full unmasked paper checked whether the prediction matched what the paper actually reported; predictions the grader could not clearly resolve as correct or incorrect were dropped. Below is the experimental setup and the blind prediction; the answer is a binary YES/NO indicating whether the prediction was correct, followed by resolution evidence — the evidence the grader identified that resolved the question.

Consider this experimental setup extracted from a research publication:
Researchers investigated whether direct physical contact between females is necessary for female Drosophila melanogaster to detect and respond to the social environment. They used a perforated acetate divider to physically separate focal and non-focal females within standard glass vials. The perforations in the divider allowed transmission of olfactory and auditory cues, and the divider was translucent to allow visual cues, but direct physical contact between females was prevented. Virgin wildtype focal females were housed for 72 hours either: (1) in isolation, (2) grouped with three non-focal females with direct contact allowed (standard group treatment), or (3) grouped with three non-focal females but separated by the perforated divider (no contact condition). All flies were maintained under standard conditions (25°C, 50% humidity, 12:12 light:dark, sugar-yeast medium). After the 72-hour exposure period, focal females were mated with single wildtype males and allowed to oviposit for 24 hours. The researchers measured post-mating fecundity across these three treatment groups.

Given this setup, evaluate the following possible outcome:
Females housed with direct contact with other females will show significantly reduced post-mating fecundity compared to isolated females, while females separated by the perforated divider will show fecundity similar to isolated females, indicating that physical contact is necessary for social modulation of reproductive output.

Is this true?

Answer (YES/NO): YES